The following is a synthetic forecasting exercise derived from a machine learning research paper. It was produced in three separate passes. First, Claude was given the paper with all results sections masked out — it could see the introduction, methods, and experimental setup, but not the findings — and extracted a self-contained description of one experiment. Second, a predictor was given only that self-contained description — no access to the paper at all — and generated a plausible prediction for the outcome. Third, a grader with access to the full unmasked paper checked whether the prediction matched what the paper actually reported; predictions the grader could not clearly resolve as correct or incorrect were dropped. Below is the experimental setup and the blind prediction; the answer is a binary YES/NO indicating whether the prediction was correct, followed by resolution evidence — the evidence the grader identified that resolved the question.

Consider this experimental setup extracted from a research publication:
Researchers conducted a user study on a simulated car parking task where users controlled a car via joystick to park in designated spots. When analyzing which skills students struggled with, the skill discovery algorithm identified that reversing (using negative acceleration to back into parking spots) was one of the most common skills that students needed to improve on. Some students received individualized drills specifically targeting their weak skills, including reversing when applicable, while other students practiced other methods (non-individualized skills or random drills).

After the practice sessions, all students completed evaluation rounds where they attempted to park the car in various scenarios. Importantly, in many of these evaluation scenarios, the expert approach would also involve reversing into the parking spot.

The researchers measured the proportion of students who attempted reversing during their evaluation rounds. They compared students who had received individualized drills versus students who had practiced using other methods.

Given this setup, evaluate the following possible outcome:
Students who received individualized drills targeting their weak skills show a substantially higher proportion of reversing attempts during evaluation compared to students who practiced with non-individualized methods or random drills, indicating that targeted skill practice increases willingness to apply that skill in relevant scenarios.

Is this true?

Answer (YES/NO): YES